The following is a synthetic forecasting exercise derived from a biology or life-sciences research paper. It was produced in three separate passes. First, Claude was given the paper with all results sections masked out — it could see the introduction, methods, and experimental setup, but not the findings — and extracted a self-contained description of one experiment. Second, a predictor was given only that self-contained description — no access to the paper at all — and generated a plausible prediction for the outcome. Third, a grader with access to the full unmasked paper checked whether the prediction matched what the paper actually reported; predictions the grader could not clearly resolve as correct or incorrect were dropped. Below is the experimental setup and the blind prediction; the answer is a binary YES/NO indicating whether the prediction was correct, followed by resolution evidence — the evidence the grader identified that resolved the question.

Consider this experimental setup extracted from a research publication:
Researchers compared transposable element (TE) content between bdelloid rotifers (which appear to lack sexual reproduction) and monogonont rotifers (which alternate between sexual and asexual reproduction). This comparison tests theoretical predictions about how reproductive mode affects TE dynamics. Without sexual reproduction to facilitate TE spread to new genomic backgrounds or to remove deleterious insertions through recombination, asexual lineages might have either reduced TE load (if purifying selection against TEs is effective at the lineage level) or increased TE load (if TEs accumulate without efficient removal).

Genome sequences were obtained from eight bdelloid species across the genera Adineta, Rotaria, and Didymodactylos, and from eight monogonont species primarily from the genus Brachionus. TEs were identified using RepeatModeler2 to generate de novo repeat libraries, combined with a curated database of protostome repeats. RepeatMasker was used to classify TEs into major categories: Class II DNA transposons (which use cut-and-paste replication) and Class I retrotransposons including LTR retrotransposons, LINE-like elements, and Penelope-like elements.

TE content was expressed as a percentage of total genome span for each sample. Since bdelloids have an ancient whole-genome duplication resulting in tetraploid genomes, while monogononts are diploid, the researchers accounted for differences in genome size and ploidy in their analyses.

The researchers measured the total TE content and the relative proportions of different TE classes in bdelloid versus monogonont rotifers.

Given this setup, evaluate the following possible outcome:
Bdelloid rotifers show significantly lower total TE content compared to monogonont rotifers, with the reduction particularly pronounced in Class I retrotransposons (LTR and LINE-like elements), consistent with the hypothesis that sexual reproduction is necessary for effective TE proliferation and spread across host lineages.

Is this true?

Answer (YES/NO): NO